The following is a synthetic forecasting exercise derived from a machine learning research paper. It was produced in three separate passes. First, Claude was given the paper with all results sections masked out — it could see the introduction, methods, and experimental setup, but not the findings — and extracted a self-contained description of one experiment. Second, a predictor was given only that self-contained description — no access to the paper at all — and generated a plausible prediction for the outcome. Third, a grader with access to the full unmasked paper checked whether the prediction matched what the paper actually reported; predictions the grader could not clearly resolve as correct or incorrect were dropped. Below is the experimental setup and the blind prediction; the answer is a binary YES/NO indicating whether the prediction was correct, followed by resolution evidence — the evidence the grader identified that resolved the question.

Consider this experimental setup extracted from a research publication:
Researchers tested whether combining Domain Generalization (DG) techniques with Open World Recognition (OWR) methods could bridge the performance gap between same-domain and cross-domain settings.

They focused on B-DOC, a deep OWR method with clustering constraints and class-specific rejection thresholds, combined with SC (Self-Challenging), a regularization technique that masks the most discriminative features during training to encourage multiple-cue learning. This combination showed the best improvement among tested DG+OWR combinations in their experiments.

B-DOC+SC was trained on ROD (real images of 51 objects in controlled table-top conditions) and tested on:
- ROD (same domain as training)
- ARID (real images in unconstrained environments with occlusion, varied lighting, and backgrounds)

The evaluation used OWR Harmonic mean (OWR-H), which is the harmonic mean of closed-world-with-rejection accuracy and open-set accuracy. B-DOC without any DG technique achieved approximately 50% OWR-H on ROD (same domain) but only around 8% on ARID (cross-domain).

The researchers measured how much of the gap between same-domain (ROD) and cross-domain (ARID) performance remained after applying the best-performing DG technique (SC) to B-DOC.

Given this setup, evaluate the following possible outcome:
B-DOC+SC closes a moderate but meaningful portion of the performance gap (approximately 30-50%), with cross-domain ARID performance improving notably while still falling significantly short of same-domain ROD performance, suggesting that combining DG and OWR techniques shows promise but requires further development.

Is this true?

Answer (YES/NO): YES